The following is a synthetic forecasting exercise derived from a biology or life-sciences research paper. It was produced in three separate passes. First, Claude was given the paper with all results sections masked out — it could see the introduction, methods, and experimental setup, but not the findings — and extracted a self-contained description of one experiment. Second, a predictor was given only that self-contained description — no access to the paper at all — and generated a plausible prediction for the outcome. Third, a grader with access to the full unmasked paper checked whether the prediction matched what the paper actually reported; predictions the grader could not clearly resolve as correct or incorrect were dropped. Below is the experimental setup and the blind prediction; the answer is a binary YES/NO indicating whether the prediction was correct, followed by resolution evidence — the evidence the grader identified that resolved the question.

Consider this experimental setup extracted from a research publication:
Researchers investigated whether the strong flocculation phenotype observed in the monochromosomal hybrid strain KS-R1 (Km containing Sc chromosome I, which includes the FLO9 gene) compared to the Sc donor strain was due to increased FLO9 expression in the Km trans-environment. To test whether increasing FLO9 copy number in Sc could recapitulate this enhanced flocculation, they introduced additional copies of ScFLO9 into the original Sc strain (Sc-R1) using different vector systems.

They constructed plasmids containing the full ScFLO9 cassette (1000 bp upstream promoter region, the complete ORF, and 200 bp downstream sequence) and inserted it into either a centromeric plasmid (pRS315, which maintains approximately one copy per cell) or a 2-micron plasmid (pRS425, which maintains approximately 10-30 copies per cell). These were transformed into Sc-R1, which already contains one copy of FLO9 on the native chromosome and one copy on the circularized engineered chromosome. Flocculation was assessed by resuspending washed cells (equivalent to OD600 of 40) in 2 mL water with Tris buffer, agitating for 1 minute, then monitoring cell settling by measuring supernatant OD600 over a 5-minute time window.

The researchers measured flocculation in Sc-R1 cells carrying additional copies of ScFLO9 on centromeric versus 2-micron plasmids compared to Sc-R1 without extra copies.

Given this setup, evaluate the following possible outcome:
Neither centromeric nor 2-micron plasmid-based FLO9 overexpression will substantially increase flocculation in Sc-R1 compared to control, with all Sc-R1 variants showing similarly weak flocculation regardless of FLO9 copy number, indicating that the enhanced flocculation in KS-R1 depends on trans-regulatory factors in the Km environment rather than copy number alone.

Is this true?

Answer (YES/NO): NO